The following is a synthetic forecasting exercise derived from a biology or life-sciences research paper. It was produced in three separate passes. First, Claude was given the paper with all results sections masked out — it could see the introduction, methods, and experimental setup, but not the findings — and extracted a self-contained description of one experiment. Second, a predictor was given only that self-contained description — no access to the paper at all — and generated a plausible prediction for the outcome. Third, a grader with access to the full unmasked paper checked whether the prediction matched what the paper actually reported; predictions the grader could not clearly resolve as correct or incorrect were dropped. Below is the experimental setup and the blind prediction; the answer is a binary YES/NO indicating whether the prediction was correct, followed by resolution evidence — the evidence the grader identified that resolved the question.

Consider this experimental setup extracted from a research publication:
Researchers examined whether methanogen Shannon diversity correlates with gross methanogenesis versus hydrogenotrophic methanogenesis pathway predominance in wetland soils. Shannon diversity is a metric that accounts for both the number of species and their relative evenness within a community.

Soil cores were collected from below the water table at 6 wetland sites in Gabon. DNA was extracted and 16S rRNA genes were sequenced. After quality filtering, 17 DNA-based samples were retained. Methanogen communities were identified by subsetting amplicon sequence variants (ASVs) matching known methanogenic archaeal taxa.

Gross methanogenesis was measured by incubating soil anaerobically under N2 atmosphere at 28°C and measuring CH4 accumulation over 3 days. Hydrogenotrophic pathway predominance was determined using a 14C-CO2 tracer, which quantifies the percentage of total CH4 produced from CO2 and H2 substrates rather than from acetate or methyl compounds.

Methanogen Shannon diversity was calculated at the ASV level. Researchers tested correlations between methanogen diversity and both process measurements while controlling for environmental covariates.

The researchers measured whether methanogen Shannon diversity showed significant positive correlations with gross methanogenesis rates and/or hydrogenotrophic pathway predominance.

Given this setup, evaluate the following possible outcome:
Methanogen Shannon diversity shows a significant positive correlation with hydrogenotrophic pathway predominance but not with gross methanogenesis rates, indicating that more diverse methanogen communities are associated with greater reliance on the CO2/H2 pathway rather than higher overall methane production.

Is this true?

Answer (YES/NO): NO